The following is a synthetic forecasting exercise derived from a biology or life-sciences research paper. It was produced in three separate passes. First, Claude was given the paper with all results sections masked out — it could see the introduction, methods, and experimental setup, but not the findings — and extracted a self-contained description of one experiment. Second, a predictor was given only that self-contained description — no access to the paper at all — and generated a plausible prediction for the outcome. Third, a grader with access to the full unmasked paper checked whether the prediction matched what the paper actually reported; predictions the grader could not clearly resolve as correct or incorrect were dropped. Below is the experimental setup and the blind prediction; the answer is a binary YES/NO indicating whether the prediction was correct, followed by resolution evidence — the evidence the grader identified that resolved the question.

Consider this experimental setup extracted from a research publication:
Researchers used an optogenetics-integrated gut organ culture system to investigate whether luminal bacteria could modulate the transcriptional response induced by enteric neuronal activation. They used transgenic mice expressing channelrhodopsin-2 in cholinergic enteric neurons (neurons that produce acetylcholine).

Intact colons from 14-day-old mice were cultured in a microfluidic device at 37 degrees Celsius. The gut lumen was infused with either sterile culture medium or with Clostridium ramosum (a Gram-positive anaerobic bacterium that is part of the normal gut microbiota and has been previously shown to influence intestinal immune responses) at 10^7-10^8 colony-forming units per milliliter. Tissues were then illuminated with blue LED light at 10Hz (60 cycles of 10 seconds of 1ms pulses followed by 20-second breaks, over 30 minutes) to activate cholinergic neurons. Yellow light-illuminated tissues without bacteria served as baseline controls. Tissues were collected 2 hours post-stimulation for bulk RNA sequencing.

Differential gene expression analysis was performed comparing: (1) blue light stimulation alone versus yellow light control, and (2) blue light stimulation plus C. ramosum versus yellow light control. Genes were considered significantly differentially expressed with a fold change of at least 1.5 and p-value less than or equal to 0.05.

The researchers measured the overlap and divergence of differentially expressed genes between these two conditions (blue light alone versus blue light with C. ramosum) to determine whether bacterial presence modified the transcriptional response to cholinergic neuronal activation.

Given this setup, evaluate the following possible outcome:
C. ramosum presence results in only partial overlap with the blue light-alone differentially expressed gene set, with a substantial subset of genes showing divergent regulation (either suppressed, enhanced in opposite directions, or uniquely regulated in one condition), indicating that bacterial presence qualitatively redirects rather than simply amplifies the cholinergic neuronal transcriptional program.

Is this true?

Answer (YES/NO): YES